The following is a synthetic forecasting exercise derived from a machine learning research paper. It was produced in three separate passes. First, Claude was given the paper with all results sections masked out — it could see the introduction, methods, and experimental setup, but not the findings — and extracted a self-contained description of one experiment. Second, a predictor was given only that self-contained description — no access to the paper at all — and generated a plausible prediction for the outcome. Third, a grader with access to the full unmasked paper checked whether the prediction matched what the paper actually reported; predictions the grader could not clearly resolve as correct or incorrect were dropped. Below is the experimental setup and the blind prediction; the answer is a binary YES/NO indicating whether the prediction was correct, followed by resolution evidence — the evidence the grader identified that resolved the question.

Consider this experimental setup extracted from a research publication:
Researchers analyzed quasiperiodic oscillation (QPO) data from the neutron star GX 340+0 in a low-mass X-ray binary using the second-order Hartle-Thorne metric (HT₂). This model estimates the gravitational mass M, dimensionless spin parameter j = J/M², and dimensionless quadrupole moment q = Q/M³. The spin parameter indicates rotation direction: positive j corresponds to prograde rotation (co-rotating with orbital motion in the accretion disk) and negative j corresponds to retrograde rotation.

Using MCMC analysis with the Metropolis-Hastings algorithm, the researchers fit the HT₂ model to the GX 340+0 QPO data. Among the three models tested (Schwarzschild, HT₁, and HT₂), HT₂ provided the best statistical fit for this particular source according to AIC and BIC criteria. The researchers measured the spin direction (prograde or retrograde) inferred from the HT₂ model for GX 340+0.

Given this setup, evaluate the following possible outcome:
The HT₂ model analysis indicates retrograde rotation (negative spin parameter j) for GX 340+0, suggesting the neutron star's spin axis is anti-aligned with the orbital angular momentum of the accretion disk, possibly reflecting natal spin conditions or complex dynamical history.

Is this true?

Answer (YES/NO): YES